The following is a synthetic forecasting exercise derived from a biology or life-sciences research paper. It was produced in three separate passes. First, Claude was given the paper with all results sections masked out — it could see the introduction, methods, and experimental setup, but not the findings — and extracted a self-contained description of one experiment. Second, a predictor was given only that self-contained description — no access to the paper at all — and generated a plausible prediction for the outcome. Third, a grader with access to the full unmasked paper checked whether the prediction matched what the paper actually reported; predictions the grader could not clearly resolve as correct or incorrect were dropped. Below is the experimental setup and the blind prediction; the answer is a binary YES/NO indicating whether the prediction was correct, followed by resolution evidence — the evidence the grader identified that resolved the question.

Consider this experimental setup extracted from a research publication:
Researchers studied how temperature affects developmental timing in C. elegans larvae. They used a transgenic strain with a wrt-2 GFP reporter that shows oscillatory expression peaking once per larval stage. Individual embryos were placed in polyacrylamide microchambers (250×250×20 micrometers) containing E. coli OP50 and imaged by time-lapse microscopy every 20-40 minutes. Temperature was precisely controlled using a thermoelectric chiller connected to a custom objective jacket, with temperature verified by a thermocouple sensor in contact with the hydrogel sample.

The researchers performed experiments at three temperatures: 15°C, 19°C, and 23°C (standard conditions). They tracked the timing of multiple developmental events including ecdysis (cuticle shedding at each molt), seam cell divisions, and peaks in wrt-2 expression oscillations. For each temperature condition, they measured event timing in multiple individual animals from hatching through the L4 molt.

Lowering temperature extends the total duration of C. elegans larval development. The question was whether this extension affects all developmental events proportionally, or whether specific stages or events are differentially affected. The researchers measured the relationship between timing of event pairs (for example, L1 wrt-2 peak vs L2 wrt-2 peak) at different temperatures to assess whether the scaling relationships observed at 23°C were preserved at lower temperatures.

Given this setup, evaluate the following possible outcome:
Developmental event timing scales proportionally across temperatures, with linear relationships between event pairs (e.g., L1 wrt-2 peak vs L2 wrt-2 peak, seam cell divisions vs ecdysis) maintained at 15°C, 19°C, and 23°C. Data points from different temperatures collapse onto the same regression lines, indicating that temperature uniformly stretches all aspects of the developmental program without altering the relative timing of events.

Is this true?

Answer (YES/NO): NO